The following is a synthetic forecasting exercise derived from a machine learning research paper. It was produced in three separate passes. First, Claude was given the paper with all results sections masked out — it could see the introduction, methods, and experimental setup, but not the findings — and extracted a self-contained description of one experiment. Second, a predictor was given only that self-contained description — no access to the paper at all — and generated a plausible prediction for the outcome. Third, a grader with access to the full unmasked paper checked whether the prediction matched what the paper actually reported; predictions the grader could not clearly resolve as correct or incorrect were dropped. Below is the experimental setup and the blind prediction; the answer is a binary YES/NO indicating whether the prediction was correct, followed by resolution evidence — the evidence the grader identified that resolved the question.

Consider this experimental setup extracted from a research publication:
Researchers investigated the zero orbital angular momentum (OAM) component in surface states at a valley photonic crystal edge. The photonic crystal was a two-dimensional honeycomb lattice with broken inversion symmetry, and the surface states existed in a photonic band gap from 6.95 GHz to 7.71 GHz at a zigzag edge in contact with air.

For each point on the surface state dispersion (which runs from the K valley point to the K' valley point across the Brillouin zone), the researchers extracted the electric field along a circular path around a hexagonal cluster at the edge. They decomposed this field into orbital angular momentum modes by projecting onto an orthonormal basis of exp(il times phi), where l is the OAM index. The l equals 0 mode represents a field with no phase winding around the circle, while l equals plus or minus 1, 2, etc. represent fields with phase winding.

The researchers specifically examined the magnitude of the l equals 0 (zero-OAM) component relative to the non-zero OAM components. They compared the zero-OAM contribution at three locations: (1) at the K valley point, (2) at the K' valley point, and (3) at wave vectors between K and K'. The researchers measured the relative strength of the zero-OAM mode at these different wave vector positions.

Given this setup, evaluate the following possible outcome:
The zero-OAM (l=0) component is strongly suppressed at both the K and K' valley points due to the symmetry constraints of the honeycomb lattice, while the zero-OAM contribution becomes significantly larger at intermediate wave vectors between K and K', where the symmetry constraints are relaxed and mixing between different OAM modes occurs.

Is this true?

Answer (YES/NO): YES